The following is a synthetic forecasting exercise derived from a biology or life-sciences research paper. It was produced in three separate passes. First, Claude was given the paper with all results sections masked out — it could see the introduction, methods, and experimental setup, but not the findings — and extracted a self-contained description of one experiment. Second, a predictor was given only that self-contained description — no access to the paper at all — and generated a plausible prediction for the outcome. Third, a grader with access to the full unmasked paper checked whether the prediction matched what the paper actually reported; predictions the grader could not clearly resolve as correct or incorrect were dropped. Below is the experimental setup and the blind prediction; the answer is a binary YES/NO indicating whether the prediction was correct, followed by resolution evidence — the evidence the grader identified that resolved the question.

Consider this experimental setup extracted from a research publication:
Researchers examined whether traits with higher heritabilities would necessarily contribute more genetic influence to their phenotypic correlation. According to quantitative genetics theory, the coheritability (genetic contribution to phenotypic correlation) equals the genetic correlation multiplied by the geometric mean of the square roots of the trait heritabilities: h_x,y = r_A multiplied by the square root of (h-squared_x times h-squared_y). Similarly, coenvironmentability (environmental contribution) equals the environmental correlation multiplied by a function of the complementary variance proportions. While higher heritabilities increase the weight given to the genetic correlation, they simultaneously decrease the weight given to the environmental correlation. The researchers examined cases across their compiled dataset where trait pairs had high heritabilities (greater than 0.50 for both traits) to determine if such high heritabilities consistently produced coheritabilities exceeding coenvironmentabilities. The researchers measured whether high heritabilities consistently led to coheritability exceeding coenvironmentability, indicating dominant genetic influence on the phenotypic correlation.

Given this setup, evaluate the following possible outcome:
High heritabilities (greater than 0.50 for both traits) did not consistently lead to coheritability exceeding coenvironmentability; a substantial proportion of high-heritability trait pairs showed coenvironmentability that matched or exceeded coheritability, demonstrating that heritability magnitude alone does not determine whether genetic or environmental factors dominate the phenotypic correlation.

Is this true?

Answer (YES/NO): YES